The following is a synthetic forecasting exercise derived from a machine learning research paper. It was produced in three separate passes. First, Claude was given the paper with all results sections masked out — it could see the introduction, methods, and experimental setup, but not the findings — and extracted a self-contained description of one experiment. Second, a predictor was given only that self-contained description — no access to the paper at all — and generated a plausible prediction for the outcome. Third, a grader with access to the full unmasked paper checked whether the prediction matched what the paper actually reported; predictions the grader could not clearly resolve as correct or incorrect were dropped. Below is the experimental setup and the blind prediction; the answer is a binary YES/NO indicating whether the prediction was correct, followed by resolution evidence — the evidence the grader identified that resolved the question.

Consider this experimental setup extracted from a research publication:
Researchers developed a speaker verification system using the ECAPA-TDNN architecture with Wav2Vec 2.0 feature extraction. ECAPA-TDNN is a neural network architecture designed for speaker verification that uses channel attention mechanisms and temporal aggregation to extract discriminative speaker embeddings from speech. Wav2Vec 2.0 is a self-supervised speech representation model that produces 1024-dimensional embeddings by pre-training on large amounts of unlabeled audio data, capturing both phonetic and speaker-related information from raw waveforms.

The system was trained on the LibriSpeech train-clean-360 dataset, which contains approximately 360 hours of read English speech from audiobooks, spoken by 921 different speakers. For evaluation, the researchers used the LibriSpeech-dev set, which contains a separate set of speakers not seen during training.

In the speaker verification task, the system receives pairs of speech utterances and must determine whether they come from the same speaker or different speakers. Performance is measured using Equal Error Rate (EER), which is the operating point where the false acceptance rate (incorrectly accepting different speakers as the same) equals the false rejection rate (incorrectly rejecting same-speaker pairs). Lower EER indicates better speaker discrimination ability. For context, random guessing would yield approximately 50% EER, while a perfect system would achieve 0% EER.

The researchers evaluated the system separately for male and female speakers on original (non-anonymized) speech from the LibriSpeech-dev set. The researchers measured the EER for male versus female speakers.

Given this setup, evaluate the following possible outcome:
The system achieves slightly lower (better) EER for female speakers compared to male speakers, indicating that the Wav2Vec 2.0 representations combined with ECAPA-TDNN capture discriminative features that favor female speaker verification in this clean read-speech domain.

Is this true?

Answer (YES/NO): NO